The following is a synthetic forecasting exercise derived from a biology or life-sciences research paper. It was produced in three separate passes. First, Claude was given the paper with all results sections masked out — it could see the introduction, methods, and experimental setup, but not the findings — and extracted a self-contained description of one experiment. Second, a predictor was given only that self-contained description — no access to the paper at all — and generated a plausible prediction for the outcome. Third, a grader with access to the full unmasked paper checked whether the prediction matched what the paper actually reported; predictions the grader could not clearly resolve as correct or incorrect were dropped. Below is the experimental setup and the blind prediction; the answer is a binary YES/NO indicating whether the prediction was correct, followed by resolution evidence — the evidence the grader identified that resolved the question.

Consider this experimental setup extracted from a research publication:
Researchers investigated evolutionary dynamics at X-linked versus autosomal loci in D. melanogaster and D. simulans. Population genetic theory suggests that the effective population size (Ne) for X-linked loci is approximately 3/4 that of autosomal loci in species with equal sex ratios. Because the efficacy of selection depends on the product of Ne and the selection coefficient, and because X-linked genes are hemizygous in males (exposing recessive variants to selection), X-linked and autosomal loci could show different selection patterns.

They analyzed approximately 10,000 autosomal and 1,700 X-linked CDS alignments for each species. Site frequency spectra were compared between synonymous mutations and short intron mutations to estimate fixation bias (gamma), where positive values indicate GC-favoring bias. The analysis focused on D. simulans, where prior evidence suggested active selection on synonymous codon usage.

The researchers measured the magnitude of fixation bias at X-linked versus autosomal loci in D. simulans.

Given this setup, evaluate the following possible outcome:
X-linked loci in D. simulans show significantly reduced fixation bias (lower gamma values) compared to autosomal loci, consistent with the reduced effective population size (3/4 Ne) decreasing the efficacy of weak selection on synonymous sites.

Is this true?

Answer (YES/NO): NO